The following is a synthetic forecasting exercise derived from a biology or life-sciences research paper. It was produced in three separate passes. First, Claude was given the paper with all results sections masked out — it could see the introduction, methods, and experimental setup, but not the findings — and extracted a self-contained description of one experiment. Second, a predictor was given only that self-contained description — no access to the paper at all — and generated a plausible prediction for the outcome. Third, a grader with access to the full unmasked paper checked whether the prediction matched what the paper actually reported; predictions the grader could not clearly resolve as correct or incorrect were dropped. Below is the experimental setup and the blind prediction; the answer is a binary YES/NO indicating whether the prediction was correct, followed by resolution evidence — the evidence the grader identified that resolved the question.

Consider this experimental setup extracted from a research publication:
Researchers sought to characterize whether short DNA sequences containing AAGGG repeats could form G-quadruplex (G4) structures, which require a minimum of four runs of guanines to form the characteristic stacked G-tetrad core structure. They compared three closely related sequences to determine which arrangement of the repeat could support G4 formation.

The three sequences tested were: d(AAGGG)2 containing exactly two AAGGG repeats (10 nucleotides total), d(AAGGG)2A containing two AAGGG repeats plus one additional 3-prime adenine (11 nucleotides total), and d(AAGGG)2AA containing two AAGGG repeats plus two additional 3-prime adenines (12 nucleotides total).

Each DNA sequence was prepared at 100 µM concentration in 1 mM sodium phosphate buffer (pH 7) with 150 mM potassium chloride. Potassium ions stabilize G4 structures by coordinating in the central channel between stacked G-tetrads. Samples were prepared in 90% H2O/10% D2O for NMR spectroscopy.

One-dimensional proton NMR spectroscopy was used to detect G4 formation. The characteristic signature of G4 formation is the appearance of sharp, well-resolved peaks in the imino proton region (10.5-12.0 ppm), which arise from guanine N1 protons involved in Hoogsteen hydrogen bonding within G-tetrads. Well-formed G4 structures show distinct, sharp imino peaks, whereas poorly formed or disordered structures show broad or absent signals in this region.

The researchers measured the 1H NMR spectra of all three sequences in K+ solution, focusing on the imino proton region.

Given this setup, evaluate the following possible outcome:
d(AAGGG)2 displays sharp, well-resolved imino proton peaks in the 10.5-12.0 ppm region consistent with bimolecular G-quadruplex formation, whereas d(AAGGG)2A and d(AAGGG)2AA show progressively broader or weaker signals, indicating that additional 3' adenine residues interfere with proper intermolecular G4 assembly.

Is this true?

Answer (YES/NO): NO